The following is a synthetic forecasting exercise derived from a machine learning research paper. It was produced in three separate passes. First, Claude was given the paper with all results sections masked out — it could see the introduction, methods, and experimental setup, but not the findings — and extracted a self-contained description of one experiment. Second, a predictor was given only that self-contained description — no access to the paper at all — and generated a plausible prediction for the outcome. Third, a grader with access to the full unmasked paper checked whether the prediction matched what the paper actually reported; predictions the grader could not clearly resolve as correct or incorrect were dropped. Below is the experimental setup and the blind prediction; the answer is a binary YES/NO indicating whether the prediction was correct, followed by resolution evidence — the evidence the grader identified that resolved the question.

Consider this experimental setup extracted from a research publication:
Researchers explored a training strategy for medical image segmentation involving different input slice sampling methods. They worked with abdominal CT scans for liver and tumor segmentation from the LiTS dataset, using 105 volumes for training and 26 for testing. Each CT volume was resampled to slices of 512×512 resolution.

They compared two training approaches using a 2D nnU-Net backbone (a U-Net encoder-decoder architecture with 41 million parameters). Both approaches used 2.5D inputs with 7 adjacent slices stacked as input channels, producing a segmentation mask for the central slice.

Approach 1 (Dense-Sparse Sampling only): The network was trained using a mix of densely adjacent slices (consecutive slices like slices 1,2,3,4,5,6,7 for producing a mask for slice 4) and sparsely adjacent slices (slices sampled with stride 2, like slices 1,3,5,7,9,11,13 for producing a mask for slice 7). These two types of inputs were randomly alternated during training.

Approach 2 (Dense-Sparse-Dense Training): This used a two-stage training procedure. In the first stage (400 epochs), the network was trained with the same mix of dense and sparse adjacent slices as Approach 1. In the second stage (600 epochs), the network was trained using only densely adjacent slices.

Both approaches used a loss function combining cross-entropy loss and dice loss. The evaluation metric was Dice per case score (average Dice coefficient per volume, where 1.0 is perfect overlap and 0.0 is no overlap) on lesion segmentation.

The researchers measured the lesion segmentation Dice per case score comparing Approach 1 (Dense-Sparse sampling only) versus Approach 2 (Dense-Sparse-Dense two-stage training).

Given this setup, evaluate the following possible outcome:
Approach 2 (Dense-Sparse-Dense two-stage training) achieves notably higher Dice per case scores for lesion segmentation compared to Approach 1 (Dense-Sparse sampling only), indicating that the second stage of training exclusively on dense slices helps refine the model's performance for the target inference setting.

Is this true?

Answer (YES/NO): YES